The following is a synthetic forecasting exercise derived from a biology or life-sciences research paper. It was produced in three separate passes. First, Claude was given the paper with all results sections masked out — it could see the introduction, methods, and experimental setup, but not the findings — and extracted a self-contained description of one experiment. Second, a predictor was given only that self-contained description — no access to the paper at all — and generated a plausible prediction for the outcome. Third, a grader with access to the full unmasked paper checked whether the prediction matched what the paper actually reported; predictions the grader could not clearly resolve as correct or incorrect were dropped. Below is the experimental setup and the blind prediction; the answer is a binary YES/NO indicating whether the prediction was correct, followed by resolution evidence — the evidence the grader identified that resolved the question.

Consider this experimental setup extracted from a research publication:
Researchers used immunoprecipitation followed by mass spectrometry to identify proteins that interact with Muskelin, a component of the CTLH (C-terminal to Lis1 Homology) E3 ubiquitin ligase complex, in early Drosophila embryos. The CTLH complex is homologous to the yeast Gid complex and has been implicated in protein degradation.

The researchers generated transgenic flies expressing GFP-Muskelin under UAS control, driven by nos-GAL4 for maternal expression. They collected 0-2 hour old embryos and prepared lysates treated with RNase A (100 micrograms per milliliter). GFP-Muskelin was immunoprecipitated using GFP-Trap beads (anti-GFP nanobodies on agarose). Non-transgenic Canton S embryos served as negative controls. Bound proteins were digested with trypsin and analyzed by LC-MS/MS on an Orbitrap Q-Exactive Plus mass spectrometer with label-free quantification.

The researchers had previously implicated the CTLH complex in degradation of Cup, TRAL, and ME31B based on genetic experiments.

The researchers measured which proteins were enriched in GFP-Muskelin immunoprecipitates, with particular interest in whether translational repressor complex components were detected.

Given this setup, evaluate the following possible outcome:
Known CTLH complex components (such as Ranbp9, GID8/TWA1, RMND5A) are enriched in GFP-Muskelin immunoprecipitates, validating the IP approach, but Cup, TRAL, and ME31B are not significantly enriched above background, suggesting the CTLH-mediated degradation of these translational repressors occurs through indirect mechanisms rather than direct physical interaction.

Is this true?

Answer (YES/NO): NO